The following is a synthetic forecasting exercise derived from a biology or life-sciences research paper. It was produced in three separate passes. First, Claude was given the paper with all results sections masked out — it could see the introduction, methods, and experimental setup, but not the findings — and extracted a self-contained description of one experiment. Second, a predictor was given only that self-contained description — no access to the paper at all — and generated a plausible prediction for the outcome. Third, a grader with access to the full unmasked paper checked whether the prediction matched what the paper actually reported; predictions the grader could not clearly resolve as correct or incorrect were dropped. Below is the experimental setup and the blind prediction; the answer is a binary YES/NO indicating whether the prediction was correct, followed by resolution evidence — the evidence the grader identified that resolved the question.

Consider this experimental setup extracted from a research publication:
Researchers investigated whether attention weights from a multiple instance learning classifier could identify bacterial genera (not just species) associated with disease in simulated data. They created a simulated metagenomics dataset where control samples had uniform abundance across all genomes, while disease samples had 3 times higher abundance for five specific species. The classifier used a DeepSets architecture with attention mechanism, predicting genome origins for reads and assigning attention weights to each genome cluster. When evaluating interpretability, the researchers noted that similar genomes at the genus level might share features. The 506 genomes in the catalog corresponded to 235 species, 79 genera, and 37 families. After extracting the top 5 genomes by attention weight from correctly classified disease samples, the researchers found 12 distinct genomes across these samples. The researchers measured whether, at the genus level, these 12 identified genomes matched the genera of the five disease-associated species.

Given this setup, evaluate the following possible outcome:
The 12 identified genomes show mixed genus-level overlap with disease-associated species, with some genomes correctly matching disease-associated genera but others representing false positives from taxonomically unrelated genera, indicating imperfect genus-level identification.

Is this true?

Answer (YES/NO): NO